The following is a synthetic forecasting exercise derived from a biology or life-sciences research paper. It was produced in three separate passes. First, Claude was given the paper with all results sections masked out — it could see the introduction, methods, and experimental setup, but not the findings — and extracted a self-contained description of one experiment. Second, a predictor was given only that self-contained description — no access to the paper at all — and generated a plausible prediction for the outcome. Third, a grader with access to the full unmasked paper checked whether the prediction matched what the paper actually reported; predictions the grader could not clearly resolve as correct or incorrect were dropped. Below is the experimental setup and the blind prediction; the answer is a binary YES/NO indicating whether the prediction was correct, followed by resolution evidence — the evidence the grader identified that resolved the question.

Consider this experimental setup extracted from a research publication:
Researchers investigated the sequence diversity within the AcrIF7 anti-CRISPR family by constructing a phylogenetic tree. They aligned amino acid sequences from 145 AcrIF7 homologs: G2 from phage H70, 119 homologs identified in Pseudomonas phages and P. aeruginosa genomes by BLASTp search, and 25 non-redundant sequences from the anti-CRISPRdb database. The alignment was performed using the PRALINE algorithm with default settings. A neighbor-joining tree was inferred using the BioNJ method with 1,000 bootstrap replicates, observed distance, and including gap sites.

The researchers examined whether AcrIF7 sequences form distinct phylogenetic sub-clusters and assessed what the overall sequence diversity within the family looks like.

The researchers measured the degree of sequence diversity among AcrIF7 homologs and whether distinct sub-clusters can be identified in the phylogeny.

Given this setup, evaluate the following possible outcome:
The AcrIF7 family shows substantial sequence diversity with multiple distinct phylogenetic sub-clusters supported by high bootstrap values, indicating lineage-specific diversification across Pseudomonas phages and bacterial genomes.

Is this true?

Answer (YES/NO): NO